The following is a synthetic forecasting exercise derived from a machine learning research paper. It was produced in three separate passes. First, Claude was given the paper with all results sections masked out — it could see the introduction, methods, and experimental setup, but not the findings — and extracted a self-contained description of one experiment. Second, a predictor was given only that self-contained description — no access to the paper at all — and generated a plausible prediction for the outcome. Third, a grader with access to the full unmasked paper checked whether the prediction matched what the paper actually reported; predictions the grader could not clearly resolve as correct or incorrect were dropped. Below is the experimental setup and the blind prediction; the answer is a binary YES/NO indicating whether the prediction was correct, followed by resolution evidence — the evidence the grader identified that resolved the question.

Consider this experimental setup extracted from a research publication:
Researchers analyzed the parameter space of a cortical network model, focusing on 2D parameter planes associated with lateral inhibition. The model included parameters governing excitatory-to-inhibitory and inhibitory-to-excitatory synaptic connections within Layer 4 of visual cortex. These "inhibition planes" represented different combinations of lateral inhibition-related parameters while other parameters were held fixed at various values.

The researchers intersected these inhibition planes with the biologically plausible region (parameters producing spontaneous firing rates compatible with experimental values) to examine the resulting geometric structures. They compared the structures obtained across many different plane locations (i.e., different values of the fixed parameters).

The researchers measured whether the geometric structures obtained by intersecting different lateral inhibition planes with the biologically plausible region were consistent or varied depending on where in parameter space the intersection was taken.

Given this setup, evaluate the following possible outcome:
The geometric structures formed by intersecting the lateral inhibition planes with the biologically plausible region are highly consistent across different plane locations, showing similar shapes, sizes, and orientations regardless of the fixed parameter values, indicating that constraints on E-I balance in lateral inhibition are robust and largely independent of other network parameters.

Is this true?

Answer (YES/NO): YES